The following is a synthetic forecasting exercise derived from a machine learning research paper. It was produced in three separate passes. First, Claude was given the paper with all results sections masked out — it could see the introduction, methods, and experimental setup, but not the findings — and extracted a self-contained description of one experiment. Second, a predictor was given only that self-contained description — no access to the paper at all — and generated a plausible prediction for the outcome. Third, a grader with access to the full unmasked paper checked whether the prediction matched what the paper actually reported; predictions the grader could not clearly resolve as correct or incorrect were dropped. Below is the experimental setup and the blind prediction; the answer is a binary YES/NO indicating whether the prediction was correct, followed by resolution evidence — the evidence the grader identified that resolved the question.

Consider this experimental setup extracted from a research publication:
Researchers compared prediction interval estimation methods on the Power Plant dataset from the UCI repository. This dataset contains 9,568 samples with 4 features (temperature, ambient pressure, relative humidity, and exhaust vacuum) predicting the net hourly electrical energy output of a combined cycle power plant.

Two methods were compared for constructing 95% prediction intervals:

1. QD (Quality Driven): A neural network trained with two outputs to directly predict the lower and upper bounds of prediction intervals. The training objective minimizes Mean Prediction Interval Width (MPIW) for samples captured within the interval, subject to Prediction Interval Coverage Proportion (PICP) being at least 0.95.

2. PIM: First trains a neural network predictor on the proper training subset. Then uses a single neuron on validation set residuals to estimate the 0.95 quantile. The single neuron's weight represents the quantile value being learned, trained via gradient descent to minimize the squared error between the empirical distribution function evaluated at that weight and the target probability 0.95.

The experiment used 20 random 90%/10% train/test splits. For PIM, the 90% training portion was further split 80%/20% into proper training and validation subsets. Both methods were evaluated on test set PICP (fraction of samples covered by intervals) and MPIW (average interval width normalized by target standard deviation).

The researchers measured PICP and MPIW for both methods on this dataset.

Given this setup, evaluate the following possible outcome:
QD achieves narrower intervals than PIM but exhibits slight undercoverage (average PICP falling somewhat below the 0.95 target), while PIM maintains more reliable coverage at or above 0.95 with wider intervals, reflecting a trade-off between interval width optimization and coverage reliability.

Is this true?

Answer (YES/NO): NO